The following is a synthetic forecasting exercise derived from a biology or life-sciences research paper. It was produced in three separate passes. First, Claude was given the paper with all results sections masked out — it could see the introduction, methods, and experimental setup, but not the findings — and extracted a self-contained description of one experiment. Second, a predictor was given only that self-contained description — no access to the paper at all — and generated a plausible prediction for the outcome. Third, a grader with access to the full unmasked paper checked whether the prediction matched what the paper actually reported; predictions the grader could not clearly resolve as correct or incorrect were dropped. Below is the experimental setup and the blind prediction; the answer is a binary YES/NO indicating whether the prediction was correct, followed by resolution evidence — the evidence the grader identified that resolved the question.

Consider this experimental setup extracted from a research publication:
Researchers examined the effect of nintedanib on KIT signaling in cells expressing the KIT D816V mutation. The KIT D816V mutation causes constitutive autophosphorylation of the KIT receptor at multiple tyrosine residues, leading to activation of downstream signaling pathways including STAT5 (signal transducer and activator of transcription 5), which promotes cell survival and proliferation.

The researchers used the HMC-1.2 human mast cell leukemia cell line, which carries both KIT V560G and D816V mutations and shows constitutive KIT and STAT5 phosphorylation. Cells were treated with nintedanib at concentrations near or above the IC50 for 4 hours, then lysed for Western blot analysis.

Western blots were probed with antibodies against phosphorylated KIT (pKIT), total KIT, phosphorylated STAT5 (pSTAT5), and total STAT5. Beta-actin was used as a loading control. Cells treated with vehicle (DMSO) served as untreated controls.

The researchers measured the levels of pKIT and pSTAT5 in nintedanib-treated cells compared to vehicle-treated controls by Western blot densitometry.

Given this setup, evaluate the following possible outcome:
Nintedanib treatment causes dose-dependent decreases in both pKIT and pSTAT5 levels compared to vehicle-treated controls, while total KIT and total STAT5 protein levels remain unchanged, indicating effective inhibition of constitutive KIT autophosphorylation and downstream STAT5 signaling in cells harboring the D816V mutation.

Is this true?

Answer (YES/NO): NO